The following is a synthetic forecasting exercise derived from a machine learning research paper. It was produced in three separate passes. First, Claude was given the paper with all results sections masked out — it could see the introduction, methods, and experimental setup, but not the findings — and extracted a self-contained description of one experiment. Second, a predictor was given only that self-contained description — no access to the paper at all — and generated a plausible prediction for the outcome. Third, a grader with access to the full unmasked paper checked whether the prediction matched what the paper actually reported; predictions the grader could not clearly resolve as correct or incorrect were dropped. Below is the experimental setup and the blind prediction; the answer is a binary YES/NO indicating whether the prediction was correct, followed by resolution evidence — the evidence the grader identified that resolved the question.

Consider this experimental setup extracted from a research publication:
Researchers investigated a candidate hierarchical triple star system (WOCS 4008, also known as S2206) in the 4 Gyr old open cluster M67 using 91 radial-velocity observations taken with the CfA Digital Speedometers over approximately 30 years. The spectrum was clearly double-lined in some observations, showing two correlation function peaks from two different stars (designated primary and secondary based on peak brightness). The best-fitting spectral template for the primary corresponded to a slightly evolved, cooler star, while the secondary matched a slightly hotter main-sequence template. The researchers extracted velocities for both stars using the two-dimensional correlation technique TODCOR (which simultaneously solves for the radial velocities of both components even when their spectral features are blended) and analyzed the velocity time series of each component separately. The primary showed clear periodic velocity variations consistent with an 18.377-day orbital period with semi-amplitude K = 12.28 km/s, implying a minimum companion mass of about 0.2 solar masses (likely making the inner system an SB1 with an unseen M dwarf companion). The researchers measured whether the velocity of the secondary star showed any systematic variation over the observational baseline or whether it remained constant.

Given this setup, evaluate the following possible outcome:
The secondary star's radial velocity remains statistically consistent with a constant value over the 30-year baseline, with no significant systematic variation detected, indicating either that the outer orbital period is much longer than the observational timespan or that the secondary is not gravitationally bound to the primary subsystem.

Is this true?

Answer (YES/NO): YES